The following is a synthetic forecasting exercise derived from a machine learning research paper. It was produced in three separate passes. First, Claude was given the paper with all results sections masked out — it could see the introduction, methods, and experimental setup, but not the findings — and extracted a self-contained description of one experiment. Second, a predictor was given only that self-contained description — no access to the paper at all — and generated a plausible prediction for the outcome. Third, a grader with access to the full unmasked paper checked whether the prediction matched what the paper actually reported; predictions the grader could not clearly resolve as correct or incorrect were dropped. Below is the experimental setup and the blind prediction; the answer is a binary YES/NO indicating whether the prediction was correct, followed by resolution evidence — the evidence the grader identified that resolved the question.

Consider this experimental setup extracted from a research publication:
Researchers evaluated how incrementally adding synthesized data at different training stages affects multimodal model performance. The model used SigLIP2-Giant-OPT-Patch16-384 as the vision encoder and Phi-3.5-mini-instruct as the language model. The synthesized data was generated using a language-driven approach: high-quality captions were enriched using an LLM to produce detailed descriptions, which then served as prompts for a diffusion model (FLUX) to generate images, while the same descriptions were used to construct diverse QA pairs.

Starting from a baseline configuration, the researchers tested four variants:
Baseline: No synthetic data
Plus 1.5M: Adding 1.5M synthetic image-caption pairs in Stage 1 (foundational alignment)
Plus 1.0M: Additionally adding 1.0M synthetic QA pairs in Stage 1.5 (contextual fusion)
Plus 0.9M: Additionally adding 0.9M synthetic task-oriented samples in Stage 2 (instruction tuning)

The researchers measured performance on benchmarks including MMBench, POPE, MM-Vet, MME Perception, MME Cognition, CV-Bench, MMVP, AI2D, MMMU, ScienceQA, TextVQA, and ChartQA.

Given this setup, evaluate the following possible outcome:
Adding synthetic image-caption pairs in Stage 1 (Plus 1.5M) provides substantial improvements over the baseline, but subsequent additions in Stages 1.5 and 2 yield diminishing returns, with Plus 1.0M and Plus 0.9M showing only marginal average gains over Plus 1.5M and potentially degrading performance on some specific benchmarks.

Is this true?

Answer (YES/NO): NO